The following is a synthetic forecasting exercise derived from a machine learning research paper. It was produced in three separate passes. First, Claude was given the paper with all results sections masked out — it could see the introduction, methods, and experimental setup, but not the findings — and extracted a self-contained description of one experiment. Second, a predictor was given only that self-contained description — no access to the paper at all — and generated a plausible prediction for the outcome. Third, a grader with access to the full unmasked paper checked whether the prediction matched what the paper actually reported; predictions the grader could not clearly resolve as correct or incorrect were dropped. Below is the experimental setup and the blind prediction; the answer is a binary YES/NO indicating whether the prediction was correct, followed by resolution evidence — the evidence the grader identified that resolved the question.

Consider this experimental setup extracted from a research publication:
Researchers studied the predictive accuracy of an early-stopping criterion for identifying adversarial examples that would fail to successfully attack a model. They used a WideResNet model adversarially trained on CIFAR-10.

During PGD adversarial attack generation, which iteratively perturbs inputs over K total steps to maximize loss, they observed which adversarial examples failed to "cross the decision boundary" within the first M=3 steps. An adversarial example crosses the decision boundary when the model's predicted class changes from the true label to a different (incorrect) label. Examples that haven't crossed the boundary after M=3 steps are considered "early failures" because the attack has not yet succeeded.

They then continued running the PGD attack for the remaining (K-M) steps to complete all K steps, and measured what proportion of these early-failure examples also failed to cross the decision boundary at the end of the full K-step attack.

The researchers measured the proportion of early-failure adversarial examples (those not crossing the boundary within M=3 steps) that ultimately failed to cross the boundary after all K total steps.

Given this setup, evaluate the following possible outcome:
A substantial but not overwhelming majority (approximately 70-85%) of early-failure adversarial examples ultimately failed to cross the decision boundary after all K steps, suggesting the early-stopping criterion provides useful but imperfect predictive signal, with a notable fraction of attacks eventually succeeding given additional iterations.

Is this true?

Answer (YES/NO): YES